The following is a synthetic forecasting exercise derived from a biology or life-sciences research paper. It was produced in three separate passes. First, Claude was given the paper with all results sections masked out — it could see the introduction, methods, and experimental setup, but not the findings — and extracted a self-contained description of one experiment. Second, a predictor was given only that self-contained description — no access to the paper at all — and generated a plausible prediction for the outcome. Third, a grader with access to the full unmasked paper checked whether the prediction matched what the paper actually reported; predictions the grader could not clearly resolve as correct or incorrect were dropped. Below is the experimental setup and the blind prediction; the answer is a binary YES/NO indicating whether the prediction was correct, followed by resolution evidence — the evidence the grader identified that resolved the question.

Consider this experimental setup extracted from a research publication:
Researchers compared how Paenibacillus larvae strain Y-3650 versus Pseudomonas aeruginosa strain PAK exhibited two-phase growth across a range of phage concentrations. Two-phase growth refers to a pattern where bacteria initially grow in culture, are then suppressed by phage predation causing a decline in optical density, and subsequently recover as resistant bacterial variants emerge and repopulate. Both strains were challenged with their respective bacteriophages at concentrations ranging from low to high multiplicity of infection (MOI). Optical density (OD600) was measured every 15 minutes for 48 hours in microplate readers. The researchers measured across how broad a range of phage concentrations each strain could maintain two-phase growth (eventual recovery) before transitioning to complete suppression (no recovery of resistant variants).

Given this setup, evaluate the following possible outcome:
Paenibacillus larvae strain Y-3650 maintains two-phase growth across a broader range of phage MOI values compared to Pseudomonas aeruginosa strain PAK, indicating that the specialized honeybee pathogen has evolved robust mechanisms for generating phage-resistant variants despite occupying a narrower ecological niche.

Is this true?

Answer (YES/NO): YES